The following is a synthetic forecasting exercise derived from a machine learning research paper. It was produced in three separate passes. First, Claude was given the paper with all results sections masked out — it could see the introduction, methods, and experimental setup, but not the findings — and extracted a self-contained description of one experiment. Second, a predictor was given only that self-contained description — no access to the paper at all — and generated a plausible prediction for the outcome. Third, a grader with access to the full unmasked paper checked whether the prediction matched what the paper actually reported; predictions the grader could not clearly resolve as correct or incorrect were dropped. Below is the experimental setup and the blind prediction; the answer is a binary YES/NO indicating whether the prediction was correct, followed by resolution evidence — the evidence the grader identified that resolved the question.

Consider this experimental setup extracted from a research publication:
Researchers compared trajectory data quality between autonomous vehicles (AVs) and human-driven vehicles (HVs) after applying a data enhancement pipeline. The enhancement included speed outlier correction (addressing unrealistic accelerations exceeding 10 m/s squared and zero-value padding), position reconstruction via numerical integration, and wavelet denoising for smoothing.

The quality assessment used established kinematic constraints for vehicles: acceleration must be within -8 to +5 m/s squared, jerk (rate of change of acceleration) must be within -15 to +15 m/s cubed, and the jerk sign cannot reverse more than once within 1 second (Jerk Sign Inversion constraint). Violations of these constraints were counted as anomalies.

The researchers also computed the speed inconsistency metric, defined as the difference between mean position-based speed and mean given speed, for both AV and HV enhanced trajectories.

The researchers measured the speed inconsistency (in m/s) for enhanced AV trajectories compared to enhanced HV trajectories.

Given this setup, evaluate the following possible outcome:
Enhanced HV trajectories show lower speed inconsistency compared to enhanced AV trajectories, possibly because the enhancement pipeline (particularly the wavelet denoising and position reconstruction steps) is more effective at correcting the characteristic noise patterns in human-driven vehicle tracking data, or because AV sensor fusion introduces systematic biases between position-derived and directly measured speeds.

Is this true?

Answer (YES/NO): NO